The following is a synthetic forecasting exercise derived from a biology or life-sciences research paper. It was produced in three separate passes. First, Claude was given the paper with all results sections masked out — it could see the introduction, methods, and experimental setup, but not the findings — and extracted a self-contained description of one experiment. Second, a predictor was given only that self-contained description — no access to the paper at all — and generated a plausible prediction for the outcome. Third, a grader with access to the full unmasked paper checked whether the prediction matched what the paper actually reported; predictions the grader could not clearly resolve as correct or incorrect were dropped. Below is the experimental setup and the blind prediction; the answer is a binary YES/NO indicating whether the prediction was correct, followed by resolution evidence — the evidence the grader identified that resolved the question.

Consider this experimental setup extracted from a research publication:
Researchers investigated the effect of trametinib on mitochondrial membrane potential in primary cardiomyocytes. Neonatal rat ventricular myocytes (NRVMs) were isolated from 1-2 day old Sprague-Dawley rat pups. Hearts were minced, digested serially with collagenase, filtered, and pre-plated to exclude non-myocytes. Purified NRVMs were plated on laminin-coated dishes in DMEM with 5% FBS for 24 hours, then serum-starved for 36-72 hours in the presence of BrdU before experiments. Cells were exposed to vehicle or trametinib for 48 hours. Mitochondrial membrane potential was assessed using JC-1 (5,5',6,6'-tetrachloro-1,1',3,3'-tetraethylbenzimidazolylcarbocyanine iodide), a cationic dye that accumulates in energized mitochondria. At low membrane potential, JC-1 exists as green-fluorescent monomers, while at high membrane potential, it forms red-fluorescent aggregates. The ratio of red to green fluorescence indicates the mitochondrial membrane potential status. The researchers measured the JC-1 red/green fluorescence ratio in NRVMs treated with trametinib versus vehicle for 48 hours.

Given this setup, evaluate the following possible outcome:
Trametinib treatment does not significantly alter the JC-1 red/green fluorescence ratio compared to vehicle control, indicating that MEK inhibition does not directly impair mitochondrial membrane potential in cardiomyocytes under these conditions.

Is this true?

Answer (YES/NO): NO